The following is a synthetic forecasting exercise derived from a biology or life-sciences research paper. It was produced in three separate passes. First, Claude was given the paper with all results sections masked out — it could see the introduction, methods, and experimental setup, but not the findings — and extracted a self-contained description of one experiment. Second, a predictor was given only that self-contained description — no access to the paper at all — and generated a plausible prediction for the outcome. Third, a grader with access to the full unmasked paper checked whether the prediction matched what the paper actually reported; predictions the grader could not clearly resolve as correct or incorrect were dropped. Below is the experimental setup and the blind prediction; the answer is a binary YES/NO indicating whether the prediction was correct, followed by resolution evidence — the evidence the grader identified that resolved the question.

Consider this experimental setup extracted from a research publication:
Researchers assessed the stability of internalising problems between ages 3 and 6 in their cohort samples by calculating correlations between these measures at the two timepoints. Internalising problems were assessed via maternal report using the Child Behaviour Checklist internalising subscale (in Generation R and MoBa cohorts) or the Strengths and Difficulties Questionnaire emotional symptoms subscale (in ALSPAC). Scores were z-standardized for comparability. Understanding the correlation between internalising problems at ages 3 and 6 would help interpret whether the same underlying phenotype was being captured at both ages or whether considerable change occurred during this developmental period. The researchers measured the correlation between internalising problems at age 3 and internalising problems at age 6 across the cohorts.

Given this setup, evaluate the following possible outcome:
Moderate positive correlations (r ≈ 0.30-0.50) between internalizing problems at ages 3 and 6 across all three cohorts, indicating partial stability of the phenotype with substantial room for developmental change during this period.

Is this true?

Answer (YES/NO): NO